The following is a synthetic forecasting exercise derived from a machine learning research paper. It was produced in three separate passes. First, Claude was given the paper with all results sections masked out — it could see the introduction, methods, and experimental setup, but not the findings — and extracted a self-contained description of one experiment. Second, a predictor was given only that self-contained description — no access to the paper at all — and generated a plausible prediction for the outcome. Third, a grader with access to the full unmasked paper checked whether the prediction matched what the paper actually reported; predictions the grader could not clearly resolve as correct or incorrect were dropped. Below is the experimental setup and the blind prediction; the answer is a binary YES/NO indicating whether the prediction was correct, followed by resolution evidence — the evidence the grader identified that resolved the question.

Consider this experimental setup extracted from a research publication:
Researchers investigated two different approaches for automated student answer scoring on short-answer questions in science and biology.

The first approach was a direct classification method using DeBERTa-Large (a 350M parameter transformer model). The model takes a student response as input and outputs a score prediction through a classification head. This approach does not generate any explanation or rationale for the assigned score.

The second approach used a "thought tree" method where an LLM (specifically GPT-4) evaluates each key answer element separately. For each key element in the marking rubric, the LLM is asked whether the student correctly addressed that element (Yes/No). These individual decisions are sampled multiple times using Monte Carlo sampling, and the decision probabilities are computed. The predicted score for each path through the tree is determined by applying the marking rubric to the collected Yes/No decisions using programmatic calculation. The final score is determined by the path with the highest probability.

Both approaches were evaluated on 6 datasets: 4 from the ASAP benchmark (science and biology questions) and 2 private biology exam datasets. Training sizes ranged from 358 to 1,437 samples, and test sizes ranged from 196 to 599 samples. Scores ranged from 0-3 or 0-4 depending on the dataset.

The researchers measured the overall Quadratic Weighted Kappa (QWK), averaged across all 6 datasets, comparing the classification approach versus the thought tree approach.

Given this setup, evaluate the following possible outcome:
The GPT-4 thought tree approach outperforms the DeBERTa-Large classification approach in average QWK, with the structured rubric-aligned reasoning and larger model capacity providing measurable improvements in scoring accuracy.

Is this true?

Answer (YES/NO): NO